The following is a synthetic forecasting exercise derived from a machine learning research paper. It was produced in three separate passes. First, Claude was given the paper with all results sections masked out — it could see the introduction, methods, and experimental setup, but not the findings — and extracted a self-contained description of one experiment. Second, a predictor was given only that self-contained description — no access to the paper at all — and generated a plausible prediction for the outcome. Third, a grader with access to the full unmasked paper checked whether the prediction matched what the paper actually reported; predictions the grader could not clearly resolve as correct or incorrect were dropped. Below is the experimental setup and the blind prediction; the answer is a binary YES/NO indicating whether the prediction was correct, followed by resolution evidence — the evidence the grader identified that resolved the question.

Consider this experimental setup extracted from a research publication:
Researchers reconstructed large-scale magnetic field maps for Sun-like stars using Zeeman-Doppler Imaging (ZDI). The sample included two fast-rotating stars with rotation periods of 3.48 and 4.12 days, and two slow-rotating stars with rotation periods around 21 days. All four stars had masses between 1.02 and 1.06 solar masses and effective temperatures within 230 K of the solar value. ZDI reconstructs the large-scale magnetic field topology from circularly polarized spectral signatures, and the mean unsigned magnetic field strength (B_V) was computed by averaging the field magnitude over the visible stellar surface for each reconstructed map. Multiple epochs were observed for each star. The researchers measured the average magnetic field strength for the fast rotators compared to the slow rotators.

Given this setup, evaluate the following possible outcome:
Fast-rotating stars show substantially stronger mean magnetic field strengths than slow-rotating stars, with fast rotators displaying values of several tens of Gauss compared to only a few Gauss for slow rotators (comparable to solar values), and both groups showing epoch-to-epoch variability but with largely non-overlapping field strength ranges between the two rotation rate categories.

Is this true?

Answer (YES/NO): NO